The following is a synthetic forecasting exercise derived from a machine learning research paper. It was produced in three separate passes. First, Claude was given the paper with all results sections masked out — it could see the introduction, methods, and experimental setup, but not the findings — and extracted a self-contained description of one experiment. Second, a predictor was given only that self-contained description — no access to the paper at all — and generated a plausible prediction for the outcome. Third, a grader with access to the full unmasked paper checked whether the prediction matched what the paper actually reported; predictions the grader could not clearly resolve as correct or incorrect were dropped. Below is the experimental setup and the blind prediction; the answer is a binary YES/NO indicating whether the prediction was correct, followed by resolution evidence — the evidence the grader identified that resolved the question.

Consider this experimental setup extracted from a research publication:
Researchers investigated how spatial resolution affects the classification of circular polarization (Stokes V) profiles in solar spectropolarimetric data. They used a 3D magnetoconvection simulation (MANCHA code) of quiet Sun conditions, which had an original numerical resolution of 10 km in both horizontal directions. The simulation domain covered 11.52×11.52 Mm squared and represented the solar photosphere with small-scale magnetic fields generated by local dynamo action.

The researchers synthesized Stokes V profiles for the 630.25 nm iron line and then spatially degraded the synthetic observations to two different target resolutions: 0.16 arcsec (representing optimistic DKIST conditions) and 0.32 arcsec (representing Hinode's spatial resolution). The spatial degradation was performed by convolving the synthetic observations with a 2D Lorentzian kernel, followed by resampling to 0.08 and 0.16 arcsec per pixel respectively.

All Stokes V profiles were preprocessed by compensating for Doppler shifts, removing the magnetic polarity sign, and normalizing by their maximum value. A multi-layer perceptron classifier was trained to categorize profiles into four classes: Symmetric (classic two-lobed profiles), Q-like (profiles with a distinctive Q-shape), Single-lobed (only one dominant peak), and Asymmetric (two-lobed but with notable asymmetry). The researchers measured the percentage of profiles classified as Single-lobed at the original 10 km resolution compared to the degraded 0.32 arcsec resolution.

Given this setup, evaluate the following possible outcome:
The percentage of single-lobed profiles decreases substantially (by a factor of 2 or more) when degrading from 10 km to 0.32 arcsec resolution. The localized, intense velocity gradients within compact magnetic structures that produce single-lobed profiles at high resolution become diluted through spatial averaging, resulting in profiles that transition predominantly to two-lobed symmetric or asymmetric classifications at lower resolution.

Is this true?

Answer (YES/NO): YES